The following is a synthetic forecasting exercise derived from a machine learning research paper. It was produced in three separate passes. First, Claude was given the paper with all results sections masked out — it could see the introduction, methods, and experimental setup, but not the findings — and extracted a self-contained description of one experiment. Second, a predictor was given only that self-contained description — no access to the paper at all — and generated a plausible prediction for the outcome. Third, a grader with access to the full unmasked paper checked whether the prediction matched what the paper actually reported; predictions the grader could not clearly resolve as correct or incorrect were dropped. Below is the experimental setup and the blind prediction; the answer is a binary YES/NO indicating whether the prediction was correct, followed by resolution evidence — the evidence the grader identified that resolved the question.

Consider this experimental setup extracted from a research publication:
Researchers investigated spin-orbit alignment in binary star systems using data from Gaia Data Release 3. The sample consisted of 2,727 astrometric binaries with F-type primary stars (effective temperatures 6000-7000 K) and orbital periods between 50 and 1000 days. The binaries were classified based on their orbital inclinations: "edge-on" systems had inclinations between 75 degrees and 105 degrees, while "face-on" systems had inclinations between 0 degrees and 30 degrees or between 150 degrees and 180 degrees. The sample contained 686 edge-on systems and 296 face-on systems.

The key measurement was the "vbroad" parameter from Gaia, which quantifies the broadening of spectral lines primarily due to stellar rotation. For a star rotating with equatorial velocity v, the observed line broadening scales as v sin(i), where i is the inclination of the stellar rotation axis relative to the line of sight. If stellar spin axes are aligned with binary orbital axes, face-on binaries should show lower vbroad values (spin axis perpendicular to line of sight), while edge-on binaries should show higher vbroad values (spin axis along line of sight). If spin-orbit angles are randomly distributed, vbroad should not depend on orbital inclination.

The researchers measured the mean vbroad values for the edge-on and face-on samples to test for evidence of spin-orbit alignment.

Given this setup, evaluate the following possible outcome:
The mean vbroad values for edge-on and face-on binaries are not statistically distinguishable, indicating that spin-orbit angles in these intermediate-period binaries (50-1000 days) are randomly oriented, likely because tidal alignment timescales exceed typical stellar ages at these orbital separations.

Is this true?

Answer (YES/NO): NO